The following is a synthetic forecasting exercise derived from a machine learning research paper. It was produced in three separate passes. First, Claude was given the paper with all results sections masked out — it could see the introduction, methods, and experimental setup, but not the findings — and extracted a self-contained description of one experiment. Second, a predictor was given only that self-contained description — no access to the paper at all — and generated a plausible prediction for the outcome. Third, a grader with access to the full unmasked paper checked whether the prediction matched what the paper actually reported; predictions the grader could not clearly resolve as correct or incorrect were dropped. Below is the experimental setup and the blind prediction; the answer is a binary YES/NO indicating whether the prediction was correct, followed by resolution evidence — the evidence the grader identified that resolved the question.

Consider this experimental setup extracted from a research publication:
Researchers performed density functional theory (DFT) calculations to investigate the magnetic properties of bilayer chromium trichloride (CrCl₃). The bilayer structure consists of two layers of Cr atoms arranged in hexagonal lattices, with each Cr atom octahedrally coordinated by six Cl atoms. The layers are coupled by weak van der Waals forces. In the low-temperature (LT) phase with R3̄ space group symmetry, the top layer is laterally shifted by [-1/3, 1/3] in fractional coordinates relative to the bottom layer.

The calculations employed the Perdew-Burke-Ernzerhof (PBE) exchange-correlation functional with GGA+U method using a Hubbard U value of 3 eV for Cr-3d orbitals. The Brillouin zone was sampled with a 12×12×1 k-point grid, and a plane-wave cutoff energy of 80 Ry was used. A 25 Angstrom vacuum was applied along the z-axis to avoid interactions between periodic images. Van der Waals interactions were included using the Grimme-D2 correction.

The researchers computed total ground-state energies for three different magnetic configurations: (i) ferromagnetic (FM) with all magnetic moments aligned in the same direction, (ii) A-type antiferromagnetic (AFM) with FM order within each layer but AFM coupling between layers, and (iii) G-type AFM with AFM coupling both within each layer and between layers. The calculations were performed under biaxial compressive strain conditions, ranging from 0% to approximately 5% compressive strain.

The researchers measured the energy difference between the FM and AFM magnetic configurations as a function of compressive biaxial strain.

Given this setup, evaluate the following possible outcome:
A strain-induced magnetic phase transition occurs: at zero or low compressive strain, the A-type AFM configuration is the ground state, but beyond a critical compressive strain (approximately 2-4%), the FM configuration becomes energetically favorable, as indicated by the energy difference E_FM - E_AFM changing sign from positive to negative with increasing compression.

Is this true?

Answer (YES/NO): NO